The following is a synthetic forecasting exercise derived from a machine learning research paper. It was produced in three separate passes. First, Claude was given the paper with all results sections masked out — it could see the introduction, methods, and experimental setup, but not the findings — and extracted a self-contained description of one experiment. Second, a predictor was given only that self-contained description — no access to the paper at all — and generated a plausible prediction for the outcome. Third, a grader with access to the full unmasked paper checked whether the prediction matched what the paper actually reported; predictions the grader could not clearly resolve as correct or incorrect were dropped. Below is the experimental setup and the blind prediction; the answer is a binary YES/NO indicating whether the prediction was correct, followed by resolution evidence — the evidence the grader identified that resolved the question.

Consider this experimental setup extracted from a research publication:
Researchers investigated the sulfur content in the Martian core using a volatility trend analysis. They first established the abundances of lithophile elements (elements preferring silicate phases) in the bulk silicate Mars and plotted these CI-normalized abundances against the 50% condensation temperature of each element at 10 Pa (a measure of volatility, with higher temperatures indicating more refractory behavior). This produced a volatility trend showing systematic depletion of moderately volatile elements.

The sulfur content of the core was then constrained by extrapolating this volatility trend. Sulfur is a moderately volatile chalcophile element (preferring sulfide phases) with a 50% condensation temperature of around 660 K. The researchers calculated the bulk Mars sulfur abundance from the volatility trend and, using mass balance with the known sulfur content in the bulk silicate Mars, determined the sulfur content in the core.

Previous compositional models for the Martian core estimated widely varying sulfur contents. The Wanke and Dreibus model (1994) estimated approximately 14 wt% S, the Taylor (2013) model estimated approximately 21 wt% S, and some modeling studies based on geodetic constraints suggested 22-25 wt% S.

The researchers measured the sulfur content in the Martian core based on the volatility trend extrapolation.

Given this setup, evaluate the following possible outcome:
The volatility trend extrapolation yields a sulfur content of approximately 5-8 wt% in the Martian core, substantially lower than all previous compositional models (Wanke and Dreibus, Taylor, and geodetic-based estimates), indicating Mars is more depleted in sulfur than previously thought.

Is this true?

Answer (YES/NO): YES